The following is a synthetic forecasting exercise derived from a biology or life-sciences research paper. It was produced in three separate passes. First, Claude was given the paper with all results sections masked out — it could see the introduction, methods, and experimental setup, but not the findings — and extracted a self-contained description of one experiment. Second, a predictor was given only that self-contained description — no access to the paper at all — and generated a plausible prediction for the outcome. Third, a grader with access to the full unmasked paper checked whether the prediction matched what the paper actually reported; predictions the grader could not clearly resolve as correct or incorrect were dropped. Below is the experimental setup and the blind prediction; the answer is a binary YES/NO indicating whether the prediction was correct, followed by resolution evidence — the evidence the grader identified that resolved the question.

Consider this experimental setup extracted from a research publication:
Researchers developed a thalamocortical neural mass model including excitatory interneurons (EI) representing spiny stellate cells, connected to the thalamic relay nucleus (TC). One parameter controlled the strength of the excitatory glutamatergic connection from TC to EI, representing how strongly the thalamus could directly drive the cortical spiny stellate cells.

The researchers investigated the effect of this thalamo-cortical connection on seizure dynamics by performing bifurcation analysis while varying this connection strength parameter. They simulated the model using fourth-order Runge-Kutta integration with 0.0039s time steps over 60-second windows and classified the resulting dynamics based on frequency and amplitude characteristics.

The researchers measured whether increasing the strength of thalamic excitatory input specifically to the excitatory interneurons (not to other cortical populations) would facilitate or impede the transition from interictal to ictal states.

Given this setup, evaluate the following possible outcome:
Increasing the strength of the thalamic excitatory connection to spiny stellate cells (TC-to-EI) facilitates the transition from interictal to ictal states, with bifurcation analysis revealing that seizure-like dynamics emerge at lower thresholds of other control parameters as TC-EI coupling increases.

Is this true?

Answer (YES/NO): NO